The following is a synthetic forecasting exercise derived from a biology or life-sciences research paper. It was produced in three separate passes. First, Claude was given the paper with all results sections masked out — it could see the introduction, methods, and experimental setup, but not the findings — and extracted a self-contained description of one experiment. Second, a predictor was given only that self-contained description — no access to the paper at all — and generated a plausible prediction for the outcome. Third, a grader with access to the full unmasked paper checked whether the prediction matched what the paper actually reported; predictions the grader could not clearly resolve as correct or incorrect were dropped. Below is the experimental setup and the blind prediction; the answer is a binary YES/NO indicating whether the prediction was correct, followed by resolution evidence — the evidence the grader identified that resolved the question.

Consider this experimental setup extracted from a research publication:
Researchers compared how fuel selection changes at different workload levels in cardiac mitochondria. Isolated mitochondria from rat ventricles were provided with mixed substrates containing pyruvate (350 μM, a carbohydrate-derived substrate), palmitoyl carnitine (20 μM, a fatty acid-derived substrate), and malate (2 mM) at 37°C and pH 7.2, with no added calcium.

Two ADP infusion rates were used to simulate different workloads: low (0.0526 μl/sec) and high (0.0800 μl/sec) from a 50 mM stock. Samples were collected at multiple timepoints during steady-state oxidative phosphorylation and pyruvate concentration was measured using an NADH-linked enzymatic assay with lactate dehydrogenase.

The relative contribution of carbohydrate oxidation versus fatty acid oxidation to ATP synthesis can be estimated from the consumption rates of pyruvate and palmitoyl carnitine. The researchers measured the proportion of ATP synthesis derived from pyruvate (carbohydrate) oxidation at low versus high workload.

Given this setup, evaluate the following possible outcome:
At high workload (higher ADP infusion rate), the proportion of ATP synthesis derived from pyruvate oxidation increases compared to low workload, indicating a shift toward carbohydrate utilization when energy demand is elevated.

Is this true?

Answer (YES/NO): NO